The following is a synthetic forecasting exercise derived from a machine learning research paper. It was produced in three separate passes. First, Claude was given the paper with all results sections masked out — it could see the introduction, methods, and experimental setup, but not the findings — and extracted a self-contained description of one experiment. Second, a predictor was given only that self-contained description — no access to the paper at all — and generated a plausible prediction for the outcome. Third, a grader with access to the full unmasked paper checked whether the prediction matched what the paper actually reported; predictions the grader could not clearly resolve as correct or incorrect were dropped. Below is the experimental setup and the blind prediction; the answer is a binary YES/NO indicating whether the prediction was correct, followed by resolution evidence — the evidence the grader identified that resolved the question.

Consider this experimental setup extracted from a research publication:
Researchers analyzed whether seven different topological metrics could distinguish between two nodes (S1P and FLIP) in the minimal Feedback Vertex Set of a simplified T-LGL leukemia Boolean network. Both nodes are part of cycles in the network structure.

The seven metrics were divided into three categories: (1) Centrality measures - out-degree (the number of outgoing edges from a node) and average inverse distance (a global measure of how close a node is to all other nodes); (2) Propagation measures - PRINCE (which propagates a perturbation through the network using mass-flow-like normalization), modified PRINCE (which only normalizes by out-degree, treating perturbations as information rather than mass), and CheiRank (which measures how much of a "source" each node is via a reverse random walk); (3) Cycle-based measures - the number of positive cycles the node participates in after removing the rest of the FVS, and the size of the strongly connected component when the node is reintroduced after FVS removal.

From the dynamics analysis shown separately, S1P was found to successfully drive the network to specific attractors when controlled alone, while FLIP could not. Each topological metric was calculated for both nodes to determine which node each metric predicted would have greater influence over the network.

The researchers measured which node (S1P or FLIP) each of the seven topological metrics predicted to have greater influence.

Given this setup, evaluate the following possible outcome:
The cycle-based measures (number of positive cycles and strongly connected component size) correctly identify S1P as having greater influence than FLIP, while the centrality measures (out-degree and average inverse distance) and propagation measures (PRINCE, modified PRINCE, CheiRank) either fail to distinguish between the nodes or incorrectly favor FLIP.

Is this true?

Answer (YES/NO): NO